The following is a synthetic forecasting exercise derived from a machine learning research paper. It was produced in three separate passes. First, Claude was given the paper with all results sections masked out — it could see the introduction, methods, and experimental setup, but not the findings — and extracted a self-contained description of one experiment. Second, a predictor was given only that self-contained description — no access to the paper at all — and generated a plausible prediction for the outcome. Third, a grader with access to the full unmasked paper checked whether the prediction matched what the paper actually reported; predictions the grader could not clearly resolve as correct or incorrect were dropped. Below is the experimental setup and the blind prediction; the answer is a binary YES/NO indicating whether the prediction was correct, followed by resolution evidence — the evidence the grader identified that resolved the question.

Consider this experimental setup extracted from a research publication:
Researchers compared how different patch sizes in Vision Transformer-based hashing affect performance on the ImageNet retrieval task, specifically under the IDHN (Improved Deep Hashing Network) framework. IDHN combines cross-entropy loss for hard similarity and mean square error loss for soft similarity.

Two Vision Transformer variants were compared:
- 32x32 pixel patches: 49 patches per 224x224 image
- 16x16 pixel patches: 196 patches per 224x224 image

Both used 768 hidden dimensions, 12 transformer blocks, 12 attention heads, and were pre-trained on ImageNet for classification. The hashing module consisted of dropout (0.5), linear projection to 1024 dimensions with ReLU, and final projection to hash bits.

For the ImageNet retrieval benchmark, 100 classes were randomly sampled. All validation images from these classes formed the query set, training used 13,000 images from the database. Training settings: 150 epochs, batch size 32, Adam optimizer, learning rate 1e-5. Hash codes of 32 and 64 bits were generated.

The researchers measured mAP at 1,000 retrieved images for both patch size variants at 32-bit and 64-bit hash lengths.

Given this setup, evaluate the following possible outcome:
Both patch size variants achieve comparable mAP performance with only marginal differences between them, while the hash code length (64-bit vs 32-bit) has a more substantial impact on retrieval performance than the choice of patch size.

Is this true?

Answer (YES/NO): NO